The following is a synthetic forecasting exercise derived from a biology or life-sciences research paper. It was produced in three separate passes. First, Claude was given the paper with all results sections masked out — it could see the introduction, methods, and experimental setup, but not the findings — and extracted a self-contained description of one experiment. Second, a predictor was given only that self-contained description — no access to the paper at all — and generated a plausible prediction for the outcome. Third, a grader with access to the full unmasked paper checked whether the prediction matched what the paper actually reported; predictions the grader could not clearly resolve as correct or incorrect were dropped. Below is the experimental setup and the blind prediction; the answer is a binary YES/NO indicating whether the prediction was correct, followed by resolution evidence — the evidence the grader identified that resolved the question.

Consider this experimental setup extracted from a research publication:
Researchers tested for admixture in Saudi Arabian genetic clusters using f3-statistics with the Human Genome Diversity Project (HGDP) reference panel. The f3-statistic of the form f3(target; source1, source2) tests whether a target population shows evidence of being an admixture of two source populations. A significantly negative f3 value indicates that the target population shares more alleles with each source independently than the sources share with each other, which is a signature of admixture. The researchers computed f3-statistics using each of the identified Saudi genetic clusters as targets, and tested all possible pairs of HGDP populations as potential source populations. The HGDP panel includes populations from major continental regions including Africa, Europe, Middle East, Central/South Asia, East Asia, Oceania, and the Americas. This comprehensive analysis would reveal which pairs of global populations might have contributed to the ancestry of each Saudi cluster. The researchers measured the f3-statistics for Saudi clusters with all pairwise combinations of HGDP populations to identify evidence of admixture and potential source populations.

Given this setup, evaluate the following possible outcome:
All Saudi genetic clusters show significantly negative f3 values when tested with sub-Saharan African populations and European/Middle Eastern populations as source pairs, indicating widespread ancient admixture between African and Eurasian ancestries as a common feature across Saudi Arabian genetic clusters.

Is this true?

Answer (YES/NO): NO